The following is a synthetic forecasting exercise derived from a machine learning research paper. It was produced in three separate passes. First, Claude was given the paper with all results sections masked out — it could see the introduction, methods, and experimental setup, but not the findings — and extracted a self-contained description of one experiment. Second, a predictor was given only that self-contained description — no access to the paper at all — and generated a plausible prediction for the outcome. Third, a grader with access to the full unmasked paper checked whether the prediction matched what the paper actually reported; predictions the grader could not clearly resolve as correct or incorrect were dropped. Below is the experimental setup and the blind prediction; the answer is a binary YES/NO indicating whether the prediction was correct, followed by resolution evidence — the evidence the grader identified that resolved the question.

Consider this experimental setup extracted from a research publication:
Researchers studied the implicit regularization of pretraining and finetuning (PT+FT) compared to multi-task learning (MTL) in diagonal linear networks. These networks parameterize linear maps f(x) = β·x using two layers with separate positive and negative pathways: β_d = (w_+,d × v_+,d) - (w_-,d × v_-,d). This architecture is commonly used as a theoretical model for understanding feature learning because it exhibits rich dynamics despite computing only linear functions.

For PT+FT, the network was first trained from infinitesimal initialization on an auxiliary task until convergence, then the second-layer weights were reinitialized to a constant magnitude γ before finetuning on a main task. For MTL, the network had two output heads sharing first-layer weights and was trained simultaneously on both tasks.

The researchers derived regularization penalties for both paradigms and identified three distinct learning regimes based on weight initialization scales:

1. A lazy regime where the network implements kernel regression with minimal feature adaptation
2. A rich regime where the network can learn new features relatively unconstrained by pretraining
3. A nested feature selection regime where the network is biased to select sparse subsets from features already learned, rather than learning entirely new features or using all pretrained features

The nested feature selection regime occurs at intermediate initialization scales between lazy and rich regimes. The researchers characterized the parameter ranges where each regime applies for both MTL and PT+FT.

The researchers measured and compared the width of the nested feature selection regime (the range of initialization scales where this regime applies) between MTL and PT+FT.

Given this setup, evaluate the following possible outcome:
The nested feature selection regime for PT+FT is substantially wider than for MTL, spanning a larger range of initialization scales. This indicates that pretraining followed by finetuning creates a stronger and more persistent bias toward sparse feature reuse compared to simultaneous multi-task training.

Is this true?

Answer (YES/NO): YES